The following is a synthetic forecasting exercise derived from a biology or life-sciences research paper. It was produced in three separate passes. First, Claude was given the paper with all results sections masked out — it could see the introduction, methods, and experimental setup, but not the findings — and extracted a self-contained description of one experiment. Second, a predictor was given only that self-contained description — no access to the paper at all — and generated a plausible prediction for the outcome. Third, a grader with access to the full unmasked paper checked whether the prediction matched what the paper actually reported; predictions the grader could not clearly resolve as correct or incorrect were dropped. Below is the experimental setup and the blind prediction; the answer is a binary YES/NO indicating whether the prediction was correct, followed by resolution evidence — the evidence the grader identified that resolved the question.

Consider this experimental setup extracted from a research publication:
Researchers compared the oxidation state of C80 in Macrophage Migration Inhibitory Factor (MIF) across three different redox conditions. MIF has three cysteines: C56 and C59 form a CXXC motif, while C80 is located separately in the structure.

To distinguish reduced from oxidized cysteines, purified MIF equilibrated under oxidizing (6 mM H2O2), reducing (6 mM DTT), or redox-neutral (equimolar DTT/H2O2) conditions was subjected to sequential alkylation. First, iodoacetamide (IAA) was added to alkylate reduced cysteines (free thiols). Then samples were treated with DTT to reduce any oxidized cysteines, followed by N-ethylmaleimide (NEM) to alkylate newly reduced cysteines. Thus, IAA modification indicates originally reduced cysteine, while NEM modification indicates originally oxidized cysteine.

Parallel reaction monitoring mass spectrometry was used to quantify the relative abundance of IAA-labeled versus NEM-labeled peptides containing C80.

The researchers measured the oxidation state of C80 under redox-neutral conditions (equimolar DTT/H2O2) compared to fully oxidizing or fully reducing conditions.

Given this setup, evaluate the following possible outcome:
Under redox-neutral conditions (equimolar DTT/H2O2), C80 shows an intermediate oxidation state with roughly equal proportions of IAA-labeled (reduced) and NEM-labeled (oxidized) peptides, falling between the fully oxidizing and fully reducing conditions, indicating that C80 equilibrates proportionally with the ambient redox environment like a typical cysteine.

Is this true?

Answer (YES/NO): NO